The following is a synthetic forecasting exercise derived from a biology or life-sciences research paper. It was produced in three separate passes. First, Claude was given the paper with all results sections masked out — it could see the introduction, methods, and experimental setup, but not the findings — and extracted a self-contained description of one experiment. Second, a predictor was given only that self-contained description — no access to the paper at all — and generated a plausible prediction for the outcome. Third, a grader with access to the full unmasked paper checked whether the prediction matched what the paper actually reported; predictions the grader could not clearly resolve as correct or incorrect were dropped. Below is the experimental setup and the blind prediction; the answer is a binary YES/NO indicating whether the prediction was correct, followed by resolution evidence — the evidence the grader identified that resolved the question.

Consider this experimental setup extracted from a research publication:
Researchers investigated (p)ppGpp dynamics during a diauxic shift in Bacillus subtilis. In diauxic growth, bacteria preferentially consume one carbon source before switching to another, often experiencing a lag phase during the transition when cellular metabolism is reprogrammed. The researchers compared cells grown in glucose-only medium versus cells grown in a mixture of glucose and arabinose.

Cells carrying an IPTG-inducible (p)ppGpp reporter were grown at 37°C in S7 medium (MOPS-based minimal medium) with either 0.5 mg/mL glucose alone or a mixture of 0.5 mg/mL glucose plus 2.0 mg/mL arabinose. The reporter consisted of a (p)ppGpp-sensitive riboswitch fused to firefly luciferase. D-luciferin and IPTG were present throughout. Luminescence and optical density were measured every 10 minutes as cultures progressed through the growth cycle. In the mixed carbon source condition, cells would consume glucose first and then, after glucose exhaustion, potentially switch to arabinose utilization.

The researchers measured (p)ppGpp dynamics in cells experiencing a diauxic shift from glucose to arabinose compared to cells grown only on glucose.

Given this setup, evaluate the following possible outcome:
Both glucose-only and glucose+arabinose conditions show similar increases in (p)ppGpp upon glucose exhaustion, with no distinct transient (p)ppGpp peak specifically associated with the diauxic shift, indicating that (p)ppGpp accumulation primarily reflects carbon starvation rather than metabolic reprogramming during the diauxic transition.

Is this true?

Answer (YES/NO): NO